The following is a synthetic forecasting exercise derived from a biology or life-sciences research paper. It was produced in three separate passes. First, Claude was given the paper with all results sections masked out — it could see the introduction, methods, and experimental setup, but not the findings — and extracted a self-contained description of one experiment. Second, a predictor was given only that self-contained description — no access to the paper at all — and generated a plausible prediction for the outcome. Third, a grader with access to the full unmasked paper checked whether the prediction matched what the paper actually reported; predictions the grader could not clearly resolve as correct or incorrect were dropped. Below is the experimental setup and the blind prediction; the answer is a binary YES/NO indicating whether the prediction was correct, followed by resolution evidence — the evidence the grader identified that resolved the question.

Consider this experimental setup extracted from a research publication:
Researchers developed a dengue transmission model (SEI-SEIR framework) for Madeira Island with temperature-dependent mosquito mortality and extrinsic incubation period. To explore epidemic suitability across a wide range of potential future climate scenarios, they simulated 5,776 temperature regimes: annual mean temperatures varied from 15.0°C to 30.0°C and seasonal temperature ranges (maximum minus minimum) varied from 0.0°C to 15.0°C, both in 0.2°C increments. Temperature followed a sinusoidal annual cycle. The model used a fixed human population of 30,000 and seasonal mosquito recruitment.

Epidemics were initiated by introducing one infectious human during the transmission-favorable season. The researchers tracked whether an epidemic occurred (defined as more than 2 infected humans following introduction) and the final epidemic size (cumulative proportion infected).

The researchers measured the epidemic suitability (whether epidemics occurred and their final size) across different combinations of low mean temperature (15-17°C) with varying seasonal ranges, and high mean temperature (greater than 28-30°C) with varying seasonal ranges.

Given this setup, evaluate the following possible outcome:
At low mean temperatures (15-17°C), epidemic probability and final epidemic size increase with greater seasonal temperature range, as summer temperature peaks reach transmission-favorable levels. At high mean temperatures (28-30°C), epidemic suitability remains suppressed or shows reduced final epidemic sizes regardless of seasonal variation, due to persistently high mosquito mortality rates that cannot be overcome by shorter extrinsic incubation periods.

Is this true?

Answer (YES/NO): NO